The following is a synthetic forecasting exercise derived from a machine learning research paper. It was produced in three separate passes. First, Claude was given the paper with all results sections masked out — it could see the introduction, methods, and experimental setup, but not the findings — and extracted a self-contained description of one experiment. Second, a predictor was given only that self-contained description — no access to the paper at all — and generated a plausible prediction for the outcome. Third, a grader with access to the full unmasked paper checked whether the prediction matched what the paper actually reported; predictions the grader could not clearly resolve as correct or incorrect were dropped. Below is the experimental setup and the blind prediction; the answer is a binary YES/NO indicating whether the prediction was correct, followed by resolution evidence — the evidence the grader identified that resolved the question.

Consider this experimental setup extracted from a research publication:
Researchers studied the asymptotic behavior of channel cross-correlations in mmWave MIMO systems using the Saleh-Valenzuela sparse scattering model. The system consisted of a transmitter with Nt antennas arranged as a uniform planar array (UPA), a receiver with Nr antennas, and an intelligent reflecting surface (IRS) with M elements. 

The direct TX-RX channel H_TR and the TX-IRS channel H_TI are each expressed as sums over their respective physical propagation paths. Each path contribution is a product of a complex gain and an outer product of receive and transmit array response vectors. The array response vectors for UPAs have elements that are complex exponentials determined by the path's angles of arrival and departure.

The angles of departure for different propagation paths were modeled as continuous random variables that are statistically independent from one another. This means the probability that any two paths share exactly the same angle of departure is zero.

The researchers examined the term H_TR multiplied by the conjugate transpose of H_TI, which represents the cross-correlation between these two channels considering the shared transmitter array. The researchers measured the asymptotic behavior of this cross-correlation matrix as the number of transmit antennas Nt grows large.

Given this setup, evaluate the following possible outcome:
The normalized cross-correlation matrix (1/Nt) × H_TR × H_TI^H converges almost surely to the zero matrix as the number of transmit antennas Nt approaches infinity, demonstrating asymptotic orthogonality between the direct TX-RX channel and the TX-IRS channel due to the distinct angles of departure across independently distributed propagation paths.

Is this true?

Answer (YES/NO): NO